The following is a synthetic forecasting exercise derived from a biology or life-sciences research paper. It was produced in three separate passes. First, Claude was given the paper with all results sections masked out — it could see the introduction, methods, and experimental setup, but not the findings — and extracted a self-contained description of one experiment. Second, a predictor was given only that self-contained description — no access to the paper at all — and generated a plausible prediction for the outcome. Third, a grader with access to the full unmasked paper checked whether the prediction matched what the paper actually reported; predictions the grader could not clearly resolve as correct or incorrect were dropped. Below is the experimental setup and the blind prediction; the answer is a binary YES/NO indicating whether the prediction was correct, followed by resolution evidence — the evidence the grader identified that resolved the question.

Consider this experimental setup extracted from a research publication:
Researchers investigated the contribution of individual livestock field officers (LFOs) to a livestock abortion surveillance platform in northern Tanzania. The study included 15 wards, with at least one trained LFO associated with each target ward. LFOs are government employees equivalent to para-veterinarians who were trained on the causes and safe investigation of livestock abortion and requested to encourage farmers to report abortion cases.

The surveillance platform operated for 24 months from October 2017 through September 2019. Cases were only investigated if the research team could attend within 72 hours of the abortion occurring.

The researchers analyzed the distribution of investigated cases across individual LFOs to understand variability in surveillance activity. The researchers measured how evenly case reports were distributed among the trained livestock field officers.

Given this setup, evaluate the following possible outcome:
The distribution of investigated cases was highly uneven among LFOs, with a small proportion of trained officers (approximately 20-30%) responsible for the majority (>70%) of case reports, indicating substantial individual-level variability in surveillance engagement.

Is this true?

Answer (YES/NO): NO